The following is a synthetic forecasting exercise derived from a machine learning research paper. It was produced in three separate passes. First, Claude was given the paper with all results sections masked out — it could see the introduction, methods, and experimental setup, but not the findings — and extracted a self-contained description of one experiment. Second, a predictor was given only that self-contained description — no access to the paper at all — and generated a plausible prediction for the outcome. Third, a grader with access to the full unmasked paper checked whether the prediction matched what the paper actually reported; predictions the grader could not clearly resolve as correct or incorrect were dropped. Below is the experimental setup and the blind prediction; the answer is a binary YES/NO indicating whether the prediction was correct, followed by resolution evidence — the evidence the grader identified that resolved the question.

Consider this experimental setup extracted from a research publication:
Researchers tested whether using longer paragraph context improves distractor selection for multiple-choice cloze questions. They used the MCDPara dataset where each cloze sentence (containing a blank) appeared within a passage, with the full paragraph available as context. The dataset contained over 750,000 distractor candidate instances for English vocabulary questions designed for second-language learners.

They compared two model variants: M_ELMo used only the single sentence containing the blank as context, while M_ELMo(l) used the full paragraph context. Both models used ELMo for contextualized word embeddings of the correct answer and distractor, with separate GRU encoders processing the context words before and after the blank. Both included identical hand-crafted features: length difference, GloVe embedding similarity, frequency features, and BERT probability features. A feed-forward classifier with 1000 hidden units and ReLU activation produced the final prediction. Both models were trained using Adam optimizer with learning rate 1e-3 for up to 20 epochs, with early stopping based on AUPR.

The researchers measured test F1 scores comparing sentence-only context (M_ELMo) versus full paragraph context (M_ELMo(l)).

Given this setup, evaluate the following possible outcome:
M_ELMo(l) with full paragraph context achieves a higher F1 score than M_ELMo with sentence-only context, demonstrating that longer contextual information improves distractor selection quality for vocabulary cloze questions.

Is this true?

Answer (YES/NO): NO